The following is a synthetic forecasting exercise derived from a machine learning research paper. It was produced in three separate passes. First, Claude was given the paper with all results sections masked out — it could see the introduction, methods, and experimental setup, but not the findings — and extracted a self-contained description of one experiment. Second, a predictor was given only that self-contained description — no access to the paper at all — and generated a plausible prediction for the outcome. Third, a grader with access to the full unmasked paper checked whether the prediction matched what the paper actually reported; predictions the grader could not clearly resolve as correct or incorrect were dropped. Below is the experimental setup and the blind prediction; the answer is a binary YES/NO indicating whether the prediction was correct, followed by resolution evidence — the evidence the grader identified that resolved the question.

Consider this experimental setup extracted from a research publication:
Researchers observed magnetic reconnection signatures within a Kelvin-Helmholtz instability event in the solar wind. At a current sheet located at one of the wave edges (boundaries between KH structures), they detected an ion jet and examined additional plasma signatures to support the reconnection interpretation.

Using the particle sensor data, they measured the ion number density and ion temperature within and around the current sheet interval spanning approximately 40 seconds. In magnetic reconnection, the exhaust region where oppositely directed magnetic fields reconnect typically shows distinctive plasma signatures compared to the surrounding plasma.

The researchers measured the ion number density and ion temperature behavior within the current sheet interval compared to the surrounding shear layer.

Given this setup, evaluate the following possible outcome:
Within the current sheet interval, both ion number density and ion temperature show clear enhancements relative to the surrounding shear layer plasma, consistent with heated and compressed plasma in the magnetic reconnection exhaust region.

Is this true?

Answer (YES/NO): YES